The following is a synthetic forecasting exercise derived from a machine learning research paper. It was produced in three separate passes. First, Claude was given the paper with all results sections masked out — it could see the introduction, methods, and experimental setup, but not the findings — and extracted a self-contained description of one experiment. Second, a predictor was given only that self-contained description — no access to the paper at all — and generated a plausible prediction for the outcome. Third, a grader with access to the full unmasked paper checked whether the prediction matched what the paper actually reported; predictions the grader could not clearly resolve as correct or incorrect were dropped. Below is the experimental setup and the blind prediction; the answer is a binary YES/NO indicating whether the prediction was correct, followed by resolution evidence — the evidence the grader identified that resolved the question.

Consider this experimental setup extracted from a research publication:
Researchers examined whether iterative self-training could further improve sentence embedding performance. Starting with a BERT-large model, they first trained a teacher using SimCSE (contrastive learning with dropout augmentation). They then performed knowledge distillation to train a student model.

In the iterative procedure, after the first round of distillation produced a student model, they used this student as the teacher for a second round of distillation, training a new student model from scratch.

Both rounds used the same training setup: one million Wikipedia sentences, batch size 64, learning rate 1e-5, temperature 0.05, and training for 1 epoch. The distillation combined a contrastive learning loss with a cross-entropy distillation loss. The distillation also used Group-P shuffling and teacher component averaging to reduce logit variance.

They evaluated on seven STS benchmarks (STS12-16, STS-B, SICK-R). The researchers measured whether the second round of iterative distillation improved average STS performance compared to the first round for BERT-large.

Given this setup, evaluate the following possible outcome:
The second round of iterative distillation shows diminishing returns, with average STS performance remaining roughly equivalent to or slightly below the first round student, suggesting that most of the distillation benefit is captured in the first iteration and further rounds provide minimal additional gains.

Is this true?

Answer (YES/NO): NO